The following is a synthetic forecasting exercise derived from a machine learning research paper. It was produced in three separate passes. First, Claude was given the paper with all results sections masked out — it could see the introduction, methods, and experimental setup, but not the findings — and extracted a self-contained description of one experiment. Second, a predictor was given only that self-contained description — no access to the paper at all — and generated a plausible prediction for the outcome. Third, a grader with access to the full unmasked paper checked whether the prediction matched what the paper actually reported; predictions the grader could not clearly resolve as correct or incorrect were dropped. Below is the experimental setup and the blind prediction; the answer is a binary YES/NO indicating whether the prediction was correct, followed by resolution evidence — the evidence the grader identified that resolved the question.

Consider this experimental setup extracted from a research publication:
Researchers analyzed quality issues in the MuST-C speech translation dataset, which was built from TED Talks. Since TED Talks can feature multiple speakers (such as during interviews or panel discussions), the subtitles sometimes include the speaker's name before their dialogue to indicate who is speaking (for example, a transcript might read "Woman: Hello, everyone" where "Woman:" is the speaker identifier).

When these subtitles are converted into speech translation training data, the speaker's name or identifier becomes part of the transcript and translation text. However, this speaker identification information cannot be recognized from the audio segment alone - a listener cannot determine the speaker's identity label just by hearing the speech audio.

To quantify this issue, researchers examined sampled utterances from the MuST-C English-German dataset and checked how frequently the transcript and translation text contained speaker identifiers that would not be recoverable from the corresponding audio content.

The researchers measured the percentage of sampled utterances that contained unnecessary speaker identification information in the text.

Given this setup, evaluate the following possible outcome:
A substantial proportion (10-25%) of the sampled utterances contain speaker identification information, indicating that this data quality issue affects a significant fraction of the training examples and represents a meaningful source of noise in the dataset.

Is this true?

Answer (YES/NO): NO